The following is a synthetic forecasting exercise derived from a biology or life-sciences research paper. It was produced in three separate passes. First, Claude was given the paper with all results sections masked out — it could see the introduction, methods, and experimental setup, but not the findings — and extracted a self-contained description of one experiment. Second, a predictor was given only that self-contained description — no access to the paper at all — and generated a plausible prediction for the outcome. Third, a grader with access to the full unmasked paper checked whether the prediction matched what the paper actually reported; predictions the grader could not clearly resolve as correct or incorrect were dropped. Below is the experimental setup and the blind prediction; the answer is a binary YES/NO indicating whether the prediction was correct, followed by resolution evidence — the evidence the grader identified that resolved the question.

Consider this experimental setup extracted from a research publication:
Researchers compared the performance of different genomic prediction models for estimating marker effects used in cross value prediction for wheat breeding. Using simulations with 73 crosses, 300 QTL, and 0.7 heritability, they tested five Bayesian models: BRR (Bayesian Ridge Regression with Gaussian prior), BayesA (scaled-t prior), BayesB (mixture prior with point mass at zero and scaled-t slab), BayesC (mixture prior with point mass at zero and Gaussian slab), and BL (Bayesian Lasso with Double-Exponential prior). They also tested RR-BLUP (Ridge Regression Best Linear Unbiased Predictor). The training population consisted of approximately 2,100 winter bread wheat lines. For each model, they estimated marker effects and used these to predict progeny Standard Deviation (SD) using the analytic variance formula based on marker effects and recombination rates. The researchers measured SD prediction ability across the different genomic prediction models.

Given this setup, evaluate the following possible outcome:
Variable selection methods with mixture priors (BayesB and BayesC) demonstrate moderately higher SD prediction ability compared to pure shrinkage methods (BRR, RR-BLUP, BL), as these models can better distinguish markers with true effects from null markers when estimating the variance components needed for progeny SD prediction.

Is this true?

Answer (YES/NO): NO